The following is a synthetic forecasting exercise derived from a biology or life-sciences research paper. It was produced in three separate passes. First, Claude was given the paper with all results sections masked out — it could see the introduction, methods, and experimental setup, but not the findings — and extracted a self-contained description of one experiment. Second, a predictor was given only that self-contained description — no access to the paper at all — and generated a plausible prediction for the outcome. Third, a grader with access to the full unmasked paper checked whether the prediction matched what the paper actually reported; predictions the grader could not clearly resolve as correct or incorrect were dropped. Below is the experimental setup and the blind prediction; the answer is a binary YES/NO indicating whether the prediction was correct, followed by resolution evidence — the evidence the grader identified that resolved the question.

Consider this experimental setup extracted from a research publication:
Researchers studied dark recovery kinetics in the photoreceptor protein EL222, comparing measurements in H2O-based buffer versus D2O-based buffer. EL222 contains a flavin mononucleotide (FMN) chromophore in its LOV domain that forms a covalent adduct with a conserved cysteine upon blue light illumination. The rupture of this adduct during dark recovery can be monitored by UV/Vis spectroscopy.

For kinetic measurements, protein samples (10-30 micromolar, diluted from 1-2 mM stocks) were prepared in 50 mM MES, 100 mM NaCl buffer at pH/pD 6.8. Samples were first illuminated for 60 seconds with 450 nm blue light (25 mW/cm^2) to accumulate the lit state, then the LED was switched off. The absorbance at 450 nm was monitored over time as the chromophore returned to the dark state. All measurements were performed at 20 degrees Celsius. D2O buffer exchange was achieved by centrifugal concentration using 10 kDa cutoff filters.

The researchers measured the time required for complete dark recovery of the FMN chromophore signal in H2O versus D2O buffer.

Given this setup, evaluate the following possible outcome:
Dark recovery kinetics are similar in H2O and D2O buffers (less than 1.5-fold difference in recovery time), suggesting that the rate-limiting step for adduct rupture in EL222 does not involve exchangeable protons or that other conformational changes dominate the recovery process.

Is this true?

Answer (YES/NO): NO